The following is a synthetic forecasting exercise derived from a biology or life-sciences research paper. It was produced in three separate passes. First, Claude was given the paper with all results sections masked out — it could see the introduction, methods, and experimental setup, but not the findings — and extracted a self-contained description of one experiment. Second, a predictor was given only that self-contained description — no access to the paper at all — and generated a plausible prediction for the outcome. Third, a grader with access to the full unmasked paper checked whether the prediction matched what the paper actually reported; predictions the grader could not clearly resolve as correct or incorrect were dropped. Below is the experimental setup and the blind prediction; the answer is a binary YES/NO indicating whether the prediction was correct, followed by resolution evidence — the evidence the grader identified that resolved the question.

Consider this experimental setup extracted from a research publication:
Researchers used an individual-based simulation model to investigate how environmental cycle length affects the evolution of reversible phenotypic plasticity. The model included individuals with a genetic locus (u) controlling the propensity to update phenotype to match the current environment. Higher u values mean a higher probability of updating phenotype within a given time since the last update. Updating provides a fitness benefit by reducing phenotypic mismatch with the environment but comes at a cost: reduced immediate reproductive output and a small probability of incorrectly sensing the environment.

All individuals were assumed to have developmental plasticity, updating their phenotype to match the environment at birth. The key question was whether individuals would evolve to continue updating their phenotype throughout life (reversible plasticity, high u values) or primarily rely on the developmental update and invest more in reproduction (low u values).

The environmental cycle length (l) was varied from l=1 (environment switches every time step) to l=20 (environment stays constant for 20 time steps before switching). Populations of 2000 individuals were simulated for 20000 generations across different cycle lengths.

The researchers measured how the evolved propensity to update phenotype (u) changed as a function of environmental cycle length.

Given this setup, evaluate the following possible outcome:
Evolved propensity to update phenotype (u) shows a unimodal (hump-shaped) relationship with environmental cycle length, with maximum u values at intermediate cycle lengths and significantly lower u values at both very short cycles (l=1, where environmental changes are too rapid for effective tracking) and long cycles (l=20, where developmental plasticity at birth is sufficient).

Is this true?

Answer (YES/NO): NO